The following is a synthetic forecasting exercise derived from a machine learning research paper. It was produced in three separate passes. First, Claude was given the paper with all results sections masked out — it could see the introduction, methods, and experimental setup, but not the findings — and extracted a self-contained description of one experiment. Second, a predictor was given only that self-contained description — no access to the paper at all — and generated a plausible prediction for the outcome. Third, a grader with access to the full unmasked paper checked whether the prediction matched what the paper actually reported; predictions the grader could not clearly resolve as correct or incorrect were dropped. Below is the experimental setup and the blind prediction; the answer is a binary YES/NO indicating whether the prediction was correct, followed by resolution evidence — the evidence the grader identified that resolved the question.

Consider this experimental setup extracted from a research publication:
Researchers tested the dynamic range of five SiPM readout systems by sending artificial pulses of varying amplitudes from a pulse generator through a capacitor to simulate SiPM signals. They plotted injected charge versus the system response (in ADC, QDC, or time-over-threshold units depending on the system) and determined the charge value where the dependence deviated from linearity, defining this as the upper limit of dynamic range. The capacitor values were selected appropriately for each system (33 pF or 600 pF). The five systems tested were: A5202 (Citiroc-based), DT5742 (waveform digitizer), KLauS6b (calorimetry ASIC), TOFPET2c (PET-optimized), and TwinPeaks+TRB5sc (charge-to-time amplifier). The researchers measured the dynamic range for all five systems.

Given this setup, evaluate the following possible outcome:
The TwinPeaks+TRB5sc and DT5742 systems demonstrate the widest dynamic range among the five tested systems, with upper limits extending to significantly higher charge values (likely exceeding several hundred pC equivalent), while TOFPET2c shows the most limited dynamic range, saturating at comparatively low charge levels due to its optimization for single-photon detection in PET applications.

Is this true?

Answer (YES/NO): NO